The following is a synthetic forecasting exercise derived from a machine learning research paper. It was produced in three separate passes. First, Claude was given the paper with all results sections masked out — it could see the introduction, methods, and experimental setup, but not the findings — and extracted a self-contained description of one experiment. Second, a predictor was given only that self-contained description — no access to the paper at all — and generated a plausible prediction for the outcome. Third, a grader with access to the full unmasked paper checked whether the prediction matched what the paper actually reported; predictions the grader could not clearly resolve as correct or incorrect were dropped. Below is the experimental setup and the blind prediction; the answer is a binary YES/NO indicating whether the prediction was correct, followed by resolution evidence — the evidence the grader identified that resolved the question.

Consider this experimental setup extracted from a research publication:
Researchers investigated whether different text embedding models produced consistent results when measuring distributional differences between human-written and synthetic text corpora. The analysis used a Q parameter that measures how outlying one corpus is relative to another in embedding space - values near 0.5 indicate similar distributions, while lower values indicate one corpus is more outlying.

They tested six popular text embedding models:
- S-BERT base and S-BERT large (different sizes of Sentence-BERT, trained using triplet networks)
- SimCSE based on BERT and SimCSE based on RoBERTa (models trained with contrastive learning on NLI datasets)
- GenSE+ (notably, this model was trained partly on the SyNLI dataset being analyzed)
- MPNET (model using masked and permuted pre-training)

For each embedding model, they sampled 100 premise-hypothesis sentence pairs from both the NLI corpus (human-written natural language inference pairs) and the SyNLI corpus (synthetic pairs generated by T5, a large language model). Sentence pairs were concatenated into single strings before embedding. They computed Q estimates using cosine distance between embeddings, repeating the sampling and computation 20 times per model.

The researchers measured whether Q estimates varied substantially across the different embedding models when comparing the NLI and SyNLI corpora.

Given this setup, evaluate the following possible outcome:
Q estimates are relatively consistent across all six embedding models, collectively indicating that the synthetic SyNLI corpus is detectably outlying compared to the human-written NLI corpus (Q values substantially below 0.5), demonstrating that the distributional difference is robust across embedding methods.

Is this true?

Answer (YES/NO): YES